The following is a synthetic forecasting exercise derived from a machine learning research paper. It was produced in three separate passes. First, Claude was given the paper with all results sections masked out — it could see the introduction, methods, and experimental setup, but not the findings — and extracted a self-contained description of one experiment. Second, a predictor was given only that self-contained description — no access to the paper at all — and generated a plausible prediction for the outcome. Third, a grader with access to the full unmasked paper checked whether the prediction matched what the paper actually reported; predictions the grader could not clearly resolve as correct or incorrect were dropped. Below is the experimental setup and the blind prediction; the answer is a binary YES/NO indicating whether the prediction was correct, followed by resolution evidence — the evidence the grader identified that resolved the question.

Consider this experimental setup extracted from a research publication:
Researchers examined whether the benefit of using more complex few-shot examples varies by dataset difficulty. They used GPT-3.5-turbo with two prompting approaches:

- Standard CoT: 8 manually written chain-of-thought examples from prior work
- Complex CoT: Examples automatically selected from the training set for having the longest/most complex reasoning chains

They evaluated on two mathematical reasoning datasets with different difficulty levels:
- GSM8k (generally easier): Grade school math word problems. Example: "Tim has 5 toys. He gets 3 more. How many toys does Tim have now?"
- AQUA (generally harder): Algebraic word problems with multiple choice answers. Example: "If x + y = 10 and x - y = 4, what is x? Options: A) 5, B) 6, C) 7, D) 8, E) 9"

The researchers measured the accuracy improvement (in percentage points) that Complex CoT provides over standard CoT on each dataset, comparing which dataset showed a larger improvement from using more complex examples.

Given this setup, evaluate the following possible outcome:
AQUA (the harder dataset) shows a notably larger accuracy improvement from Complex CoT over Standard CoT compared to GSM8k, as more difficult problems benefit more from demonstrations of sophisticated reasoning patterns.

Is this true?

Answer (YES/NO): NO